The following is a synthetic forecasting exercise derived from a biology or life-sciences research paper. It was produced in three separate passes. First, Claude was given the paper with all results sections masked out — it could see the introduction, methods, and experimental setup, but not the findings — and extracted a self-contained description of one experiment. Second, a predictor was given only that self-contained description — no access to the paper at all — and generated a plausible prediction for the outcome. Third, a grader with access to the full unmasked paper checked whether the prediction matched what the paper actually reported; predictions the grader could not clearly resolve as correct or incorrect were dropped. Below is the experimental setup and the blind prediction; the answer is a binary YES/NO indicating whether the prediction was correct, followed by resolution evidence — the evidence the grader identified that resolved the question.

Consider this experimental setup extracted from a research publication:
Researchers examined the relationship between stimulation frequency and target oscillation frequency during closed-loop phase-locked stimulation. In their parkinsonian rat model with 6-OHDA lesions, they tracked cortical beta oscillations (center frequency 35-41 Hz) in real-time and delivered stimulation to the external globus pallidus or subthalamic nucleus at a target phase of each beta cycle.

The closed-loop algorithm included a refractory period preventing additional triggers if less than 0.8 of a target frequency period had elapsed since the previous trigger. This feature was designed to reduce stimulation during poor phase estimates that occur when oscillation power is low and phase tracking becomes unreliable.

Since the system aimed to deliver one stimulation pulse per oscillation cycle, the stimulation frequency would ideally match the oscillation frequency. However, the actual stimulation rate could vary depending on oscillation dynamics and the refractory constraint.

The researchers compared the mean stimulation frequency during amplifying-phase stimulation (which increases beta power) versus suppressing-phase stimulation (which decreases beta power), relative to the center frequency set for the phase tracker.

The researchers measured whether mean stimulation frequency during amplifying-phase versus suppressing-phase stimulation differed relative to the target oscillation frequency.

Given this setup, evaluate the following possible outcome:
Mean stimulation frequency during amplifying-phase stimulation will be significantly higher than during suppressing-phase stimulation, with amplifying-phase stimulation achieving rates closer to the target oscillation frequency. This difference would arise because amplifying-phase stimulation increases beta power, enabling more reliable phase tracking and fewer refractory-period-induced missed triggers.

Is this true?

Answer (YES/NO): YES